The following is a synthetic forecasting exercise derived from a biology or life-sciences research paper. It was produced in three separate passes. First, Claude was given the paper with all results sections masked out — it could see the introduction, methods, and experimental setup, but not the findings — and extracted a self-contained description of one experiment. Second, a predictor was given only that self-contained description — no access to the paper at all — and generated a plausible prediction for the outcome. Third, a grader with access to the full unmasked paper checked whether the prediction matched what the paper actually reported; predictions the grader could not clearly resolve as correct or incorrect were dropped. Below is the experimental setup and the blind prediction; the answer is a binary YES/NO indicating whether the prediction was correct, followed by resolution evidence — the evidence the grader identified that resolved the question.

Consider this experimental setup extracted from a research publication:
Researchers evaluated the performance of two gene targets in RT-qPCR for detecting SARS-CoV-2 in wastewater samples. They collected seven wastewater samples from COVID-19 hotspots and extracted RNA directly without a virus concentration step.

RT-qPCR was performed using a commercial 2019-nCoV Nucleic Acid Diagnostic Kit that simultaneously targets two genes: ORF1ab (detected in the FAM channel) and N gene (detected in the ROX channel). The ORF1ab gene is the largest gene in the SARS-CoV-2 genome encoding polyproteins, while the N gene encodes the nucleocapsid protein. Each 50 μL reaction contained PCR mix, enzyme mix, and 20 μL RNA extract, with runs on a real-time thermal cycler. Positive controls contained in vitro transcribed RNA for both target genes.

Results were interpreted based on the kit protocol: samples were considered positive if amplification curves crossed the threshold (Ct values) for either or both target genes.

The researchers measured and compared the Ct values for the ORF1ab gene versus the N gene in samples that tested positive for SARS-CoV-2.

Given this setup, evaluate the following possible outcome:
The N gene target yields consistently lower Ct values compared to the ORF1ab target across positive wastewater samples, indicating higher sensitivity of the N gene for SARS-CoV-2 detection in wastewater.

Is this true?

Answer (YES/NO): YES